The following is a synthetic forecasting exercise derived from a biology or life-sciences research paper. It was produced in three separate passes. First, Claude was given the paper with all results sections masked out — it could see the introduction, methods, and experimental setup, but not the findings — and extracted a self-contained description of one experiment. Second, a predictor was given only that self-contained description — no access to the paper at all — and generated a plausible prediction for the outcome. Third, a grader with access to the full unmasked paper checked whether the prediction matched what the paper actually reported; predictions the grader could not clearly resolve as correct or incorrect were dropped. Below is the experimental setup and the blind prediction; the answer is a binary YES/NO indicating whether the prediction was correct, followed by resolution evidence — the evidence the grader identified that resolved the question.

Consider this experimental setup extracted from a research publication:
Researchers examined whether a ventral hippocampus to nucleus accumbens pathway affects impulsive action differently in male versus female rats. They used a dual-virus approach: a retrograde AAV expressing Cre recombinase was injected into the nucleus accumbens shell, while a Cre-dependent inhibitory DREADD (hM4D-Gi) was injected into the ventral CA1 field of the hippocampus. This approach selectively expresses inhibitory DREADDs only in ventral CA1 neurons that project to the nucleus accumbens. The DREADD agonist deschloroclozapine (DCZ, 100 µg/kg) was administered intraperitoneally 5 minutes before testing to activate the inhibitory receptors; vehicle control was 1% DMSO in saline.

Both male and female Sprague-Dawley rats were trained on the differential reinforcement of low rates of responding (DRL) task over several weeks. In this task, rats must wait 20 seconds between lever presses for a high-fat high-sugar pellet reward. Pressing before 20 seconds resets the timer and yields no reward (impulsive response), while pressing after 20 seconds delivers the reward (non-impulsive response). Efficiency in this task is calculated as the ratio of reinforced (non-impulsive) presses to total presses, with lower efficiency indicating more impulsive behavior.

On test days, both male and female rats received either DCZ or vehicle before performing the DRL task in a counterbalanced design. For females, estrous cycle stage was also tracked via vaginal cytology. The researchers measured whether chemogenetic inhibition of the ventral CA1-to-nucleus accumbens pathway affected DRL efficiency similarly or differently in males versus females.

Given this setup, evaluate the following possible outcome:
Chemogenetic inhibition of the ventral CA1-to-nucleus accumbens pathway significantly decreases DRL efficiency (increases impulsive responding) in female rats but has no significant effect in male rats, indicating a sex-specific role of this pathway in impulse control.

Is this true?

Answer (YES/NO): NO